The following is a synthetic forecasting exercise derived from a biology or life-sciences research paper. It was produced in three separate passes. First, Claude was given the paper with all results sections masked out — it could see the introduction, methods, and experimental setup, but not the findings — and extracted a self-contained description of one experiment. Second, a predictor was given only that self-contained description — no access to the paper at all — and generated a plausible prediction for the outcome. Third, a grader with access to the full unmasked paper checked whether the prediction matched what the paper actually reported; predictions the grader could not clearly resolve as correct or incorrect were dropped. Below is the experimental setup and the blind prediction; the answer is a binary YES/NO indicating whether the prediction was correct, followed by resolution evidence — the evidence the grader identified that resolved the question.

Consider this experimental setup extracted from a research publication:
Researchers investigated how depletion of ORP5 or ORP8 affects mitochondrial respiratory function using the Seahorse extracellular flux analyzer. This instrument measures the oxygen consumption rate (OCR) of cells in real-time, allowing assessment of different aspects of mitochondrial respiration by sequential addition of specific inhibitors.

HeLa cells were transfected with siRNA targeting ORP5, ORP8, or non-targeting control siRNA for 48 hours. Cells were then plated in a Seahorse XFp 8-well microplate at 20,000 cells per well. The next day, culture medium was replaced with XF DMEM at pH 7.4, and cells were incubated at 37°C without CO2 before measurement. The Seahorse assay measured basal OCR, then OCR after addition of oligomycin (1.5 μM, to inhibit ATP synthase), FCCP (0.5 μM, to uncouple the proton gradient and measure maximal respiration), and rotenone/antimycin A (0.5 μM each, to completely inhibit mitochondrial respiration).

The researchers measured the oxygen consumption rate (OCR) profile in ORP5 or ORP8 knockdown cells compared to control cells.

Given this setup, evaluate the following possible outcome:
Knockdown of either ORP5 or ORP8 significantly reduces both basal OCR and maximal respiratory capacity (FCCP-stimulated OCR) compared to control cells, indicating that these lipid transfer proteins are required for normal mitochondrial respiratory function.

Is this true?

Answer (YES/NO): YES